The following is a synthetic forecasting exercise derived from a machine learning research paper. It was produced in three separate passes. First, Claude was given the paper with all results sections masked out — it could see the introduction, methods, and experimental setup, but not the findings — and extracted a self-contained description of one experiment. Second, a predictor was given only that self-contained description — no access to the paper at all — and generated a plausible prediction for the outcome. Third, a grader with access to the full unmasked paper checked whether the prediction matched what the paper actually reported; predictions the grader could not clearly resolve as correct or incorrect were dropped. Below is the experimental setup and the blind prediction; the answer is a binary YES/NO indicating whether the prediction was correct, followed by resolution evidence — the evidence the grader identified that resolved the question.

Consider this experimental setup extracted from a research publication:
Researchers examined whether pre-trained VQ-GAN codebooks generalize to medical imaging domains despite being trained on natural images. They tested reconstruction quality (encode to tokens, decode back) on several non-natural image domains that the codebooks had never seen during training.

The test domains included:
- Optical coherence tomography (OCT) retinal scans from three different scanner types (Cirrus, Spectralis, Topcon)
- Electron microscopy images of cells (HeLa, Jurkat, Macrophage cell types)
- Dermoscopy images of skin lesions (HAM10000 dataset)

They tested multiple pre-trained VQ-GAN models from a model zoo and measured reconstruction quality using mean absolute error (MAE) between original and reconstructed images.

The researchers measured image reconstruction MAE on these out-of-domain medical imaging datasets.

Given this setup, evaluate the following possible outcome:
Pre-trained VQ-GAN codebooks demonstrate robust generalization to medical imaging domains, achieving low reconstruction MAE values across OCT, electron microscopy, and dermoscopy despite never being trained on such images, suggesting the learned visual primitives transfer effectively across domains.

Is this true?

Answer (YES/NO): YES